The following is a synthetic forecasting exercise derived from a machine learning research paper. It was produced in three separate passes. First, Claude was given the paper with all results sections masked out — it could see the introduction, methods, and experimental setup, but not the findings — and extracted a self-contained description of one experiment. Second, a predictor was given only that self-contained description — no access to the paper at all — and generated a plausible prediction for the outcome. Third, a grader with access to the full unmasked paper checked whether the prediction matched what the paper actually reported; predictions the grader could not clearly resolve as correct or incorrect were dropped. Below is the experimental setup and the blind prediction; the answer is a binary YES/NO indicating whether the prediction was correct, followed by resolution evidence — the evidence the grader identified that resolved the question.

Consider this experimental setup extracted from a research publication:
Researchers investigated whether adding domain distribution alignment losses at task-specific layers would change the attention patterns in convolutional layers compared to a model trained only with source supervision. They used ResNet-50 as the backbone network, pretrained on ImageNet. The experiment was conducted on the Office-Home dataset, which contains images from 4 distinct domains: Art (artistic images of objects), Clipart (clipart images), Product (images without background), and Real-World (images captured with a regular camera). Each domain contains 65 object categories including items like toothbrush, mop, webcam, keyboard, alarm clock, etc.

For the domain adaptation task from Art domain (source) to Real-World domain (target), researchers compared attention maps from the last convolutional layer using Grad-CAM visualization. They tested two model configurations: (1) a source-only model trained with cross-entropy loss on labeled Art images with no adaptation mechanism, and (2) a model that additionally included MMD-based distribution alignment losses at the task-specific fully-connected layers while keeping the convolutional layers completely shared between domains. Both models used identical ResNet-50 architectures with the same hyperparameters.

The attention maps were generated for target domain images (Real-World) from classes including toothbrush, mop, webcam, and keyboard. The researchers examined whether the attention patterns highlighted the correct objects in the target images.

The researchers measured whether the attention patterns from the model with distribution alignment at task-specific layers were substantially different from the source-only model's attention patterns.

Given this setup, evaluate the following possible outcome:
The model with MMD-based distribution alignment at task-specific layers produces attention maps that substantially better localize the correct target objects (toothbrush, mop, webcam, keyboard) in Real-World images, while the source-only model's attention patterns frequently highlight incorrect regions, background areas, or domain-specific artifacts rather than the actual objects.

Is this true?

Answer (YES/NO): NO